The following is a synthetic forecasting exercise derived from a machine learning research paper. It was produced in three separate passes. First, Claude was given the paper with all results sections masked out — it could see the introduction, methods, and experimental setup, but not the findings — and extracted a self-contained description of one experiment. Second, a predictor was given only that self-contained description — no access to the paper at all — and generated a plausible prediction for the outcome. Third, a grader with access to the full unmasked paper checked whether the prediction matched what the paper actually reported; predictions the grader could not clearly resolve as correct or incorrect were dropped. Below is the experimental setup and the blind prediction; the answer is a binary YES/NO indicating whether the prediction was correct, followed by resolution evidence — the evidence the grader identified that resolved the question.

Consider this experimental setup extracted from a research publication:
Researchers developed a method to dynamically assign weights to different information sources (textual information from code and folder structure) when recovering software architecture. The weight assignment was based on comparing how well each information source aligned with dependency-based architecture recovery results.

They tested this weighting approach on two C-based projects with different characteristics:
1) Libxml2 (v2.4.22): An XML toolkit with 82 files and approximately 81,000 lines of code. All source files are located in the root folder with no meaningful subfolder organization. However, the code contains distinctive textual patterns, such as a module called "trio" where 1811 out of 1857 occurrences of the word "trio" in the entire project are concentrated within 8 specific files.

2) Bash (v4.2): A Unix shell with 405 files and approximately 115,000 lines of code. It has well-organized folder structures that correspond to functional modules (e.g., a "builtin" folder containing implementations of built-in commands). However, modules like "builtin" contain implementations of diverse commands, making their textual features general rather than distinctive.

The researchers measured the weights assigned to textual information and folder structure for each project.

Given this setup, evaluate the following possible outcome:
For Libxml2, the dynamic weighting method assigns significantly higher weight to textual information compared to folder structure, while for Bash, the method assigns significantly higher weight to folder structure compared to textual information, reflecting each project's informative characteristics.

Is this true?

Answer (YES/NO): YES